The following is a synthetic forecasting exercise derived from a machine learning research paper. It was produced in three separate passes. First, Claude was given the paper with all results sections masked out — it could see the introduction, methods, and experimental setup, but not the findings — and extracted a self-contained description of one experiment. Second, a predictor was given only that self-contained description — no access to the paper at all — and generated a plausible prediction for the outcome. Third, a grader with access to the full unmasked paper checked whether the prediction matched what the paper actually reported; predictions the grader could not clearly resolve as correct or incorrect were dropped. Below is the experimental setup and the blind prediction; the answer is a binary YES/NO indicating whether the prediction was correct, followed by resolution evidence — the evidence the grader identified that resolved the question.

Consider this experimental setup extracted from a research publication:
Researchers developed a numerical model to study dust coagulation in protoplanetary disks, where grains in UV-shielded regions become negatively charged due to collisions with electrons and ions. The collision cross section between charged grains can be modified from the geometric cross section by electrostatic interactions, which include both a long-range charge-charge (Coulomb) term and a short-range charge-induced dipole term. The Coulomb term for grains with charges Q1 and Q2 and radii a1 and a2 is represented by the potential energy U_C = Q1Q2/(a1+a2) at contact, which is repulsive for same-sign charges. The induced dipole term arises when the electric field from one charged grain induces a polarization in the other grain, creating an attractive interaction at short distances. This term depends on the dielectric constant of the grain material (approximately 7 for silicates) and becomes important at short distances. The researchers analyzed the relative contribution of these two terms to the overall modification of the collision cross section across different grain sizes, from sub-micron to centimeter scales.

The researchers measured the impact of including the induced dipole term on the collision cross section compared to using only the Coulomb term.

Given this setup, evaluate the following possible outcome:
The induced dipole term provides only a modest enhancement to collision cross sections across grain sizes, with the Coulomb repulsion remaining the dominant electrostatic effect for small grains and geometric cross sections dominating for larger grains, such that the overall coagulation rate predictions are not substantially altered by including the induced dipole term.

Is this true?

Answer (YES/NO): YES